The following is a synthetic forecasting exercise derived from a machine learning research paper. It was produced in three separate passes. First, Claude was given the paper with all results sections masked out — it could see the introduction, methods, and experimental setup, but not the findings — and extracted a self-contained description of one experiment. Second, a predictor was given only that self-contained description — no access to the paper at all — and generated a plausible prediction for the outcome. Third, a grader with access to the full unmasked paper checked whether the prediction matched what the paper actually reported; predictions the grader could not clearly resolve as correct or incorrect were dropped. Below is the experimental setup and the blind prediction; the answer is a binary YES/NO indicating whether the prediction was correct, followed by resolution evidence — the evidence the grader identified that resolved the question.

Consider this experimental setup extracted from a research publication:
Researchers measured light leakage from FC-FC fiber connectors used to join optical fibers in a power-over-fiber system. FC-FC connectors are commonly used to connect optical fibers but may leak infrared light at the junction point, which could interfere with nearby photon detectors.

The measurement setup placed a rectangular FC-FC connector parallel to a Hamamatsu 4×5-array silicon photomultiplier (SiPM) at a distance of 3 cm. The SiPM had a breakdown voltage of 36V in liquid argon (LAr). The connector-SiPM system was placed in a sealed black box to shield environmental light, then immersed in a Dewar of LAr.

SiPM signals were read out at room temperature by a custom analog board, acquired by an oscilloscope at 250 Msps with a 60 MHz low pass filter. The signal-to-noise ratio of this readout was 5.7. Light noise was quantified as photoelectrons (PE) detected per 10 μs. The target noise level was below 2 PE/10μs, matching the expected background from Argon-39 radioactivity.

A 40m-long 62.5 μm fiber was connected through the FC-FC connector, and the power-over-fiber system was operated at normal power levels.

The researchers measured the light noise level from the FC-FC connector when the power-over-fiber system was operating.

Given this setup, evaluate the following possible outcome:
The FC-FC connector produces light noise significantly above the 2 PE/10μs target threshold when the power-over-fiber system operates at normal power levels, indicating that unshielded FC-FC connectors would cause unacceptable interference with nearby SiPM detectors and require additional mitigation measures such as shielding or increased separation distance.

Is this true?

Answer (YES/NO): YES